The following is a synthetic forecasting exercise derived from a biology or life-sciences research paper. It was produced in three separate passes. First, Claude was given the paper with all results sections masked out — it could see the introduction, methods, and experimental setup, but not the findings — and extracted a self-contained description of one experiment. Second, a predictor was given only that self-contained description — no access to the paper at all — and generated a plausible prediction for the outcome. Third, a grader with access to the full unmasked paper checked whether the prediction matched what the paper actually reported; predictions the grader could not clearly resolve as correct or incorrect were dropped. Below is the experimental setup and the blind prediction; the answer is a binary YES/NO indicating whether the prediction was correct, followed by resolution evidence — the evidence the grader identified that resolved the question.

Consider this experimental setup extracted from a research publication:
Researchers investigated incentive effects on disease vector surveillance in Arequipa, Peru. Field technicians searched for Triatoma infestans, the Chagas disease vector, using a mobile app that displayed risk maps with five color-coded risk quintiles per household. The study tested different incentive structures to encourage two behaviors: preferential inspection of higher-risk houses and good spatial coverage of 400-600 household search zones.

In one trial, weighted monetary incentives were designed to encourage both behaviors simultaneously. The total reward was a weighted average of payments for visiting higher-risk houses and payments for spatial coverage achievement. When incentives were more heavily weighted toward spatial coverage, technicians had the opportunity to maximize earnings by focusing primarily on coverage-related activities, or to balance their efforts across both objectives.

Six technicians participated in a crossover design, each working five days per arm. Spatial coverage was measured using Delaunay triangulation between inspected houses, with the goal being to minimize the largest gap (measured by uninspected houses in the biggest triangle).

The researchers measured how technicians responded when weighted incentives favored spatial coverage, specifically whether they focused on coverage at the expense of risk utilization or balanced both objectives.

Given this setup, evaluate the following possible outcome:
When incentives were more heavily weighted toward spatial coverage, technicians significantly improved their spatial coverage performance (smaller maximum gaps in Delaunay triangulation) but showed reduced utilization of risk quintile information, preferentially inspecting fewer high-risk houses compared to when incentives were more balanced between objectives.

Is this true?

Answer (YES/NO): NO